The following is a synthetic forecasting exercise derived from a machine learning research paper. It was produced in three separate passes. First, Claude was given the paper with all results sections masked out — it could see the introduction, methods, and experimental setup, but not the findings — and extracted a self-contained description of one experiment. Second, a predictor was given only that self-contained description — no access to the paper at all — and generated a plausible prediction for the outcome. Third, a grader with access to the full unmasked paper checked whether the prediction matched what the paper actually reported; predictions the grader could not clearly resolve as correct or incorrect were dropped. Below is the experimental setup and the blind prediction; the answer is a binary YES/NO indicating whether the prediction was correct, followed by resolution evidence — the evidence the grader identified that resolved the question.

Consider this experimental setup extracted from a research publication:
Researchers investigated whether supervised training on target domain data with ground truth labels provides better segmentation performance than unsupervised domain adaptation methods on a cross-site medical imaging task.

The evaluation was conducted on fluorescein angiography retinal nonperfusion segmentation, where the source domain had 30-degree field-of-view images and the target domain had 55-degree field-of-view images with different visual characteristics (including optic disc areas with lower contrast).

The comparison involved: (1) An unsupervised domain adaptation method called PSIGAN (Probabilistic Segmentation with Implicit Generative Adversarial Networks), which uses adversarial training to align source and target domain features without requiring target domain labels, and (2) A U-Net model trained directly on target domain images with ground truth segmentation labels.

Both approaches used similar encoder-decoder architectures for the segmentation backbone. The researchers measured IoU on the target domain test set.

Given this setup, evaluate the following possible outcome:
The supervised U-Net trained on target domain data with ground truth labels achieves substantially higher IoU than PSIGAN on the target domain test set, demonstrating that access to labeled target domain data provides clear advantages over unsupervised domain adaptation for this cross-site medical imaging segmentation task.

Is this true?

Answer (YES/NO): NO